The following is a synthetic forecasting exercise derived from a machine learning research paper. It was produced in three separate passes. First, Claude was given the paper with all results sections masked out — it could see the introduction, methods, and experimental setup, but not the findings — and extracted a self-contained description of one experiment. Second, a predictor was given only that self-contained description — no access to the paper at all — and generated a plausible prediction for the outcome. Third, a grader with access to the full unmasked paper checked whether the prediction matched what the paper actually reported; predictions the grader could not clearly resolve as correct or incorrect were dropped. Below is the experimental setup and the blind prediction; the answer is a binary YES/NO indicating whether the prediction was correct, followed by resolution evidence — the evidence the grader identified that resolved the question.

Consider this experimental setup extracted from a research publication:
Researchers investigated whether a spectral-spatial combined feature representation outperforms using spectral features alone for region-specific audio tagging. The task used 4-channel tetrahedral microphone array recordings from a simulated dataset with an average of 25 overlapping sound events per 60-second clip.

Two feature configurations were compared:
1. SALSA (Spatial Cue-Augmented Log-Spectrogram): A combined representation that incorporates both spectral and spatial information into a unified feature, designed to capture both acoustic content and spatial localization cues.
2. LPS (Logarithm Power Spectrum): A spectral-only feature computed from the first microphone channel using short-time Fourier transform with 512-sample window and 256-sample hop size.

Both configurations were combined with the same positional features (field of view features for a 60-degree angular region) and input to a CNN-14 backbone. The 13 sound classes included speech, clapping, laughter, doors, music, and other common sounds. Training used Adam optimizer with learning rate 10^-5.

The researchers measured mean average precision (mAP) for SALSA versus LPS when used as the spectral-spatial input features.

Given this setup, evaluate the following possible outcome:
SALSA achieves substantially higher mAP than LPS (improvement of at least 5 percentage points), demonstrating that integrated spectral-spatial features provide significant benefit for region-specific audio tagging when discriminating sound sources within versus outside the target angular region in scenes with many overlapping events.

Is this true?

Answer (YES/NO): NO